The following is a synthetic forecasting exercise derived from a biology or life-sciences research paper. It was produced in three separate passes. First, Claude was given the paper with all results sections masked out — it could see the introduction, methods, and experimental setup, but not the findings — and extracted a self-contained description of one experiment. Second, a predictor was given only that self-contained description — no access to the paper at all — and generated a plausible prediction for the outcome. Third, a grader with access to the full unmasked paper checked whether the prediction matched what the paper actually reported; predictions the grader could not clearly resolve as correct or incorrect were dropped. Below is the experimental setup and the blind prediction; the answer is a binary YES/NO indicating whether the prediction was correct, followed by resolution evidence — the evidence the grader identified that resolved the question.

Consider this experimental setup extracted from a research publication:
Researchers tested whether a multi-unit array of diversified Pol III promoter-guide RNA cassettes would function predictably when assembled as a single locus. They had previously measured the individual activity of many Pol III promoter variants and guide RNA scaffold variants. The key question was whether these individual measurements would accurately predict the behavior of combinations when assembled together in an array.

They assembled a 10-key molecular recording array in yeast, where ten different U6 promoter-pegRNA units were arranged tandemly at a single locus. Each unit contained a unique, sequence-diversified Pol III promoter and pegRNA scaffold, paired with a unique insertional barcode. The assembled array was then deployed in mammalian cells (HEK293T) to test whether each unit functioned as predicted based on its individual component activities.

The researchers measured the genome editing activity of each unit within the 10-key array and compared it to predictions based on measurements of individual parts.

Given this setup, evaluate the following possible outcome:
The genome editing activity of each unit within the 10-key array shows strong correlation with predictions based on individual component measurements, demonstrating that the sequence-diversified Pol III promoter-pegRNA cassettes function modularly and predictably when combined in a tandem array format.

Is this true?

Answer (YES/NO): NO